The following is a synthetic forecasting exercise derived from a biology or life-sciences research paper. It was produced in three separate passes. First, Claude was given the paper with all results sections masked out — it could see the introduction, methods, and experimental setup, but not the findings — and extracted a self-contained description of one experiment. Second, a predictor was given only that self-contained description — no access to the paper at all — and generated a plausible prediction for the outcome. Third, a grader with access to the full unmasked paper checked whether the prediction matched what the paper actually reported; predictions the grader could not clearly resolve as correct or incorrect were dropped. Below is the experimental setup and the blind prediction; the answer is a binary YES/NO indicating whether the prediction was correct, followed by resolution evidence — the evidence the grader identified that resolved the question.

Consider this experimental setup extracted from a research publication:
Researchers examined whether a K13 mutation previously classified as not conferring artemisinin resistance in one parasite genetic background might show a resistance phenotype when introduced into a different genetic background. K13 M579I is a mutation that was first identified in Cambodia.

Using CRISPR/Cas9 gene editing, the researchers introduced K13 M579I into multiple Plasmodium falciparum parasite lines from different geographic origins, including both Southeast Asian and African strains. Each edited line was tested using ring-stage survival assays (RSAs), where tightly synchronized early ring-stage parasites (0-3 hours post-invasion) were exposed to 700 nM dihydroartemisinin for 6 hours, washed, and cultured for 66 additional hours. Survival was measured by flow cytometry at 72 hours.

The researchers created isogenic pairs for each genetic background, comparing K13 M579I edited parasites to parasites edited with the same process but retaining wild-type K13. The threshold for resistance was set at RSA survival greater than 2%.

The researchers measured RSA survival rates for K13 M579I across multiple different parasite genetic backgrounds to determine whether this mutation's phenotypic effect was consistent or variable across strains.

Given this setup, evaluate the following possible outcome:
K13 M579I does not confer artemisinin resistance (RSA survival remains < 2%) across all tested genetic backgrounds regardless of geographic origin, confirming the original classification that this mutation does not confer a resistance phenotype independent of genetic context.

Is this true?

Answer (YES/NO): NO